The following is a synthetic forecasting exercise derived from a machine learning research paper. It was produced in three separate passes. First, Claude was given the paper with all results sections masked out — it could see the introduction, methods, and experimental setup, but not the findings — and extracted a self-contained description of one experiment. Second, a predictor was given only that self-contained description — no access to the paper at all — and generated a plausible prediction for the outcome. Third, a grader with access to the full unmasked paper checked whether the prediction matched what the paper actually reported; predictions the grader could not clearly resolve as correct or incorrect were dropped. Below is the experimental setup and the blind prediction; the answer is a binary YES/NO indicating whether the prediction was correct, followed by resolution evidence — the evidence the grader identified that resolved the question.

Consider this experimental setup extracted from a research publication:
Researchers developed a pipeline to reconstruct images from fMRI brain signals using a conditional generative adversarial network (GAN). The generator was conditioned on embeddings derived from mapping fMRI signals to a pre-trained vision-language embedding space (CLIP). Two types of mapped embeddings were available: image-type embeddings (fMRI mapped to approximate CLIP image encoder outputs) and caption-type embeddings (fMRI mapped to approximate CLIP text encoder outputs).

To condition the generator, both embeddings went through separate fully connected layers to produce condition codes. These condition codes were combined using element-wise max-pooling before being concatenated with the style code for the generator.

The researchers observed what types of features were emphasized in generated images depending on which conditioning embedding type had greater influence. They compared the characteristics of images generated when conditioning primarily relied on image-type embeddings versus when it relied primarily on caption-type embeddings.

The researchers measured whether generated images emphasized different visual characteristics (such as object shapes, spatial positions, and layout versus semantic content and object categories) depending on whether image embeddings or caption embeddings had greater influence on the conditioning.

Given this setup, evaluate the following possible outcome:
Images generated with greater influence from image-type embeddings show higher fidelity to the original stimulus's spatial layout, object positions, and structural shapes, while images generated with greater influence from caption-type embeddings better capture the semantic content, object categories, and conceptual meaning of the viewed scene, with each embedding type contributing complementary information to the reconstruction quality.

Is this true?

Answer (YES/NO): YES